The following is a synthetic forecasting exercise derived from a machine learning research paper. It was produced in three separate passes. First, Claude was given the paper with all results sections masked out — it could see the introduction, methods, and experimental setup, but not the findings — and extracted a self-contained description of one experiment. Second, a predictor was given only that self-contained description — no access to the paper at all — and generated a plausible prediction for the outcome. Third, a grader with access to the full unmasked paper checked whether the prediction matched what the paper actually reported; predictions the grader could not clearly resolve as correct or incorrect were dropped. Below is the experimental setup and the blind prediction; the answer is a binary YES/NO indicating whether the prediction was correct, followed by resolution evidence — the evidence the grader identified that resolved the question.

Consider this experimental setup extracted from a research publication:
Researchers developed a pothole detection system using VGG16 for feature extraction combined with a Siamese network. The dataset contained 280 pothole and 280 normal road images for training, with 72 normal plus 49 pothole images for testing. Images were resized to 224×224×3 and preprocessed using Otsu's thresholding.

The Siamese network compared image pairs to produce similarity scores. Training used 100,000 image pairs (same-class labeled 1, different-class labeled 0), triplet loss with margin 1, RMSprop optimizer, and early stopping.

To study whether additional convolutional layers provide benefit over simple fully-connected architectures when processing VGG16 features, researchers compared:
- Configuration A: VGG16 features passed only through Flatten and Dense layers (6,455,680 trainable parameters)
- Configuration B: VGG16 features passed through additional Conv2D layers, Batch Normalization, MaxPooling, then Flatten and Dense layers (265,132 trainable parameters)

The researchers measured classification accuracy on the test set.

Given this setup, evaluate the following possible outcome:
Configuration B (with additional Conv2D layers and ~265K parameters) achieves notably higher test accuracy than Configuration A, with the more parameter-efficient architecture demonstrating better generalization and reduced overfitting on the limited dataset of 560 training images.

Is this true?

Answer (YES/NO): YES